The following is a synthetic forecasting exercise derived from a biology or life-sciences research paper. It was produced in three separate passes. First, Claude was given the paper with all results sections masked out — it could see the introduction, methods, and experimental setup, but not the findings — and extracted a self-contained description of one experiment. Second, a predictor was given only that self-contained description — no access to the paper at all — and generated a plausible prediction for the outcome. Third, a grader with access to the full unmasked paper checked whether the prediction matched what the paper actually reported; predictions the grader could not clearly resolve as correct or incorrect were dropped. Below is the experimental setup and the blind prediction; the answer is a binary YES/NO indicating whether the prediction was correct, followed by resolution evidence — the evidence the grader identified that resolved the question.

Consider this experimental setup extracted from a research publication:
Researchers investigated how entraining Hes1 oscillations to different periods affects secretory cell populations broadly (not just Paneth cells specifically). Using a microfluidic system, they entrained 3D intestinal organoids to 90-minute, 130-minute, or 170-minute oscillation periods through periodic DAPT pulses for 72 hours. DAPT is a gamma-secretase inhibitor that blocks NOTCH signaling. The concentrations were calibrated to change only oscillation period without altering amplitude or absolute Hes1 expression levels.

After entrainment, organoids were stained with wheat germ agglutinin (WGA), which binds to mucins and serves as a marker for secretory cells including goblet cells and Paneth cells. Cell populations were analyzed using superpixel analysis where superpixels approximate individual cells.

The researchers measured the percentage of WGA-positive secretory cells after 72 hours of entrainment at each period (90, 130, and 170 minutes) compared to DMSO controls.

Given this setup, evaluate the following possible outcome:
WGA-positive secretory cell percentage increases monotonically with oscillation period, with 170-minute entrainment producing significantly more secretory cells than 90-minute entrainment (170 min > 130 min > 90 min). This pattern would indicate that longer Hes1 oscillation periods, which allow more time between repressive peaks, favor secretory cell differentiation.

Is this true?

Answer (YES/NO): NO